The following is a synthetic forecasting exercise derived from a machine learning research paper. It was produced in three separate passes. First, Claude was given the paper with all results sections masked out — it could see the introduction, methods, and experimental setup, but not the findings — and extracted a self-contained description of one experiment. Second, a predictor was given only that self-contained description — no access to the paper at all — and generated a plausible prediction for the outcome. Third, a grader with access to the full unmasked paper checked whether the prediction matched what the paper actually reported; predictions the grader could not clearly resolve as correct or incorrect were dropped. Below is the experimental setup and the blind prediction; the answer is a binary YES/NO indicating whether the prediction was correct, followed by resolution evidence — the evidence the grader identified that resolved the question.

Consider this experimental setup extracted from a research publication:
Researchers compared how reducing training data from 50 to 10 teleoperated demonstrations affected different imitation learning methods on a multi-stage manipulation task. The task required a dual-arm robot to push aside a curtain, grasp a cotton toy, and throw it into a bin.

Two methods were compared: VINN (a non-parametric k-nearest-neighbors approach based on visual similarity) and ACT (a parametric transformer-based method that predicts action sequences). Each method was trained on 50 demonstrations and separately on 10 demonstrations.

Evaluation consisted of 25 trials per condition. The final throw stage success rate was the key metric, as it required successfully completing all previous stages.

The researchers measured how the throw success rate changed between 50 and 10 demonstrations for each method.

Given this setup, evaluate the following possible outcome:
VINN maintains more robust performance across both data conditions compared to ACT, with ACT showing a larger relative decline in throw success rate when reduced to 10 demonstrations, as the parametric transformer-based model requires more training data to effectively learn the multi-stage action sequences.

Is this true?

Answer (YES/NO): YES